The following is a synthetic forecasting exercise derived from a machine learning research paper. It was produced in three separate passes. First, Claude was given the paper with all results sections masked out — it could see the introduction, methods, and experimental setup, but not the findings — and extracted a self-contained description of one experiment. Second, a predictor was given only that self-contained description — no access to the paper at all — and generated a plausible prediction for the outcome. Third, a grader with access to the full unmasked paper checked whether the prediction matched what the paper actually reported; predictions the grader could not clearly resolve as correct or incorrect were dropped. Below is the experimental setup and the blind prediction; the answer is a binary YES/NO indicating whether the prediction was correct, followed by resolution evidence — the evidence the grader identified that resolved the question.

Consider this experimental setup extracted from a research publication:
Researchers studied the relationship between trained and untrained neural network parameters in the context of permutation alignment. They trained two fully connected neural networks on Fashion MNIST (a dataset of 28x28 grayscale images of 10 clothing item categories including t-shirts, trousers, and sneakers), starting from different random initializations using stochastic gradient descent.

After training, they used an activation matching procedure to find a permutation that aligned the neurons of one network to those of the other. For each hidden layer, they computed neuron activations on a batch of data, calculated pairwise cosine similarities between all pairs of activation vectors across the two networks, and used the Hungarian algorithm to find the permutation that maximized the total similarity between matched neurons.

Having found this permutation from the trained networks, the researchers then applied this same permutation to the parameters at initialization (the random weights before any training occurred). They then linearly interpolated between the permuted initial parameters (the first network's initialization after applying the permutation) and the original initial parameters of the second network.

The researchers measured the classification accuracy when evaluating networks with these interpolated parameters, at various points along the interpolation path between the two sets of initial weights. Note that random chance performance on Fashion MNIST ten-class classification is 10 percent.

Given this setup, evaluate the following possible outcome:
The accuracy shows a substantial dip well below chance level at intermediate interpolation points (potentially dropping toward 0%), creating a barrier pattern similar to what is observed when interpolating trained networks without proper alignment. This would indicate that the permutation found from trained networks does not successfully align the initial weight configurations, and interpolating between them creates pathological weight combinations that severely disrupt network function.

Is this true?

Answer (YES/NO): NO